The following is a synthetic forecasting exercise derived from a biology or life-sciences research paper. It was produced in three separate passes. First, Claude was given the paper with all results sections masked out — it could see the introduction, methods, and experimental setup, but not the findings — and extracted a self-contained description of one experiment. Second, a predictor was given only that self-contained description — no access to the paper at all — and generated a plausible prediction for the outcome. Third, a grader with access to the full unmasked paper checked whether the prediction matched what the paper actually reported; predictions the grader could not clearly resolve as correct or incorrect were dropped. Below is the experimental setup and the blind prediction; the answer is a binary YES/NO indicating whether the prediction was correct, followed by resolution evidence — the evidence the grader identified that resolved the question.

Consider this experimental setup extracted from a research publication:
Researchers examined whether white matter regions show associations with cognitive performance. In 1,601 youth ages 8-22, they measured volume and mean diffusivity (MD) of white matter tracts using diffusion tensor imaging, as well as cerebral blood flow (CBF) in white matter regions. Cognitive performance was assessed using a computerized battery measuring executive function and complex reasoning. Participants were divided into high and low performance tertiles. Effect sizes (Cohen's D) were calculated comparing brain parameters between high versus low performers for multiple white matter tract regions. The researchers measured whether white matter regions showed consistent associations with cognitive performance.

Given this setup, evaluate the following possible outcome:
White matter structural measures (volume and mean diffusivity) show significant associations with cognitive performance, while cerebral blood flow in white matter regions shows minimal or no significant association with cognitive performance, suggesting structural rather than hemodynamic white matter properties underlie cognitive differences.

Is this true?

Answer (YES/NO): NO